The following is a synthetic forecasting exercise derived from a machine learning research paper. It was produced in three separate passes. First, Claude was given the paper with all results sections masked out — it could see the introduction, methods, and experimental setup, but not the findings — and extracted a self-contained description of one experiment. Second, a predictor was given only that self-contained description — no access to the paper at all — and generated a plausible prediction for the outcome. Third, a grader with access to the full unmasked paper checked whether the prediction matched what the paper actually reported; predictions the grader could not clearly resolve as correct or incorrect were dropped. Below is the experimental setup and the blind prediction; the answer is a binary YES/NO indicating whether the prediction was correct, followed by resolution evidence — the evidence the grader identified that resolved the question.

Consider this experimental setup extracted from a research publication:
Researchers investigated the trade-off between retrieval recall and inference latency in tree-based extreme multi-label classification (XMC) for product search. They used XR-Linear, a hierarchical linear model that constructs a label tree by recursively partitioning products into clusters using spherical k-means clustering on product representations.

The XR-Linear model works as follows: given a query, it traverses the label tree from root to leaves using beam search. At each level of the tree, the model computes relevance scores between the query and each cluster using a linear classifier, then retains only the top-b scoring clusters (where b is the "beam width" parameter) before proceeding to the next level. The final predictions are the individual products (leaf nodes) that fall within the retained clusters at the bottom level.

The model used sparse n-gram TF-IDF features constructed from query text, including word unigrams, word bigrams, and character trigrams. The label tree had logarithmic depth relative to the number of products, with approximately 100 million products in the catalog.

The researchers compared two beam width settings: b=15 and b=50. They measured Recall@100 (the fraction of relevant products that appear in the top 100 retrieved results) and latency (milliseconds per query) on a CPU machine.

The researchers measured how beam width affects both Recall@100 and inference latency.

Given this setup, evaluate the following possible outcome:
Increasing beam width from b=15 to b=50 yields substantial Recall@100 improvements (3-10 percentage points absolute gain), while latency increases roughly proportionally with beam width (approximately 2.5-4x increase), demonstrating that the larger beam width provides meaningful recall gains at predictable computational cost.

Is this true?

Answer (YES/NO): YES